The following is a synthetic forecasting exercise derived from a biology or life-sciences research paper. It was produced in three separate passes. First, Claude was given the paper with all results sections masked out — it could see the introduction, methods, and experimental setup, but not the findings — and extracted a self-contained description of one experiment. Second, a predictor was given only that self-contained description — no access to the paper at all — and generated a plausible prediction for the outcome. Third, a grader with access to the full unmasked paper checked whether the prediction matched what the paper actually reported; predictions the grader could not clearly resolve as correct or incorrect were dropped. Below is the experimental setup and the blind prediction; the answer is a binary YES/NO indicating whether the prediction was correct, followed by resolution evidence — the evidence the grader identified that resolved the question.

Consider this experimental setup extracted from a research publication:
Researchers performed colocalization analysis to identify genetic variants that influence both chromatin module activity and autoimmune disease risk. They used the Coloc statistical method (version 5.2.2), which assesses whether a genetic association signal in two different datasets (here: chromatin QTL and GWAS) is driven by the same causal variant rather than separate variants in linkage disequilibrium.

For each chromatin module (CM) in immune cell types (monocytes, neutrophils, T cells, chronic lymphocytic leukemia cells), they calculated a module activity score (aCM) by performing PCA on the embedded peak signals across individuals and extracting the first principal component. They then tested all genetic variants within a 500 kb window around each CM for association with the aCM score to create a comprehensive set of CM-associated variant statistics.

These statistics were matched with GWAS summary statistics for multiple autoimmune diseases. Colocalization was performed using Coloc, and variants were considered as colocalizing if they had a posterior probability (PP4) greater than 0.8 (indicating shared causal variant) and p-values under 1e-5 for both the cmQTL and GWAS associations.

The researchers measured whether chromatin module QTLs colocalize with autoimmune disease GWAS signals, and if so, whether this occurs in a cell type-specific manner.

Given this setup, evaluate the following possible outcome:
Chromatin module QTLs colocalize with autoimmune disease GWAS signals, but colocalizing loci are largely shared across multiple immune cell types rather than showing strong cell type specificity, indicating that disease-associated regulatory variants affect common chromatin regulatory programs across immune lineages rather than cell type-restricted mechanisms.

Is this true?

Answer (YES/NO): NO